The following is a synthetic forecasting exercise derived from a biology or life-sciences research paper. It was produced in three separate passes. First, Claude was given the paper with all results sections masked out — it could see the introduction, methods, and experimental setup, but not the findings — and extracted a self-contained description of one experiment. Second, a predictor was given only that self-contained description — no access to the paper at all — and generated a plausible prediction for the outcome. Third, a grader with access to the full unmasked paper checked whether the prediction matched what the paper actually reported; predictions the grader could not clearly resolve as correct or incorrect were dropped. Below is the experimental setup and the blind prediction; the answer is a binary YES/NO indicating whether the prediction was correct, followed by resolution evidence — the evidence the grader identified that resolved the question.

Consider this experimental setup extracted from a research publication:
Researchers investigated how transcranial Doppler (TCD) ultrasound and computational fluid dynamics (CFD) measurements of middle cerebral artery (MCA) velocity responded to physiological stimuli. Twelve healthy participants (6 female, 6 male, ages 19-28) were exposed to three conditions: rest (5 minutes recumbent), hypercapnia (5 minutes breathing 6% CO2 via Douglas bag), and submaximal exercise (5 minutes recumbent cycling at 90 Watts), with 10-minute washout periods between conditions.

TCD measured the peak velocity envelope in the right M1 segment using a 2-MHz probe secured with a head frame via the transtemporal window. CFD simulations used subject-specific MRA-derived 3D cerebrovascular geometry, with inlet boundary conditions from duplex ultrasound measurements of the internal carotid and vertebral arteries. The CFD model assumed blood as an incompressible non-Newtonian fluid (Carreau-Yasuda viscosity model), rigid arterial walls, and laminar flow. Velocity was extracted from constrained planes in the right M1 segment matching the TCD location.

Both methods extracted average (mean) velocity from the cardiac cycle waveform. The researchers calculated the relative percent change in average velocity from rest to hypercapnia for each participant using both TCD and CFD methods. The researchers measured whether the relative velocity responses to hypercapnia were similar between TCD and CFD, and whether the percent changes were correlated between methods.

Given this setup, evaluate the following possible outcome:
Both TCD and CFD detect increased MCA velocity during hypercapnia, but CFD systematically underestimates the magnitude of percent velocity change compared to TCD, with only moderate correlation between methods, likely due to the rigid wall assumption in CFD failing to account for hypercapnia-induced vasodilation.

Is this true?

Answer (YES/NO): NO